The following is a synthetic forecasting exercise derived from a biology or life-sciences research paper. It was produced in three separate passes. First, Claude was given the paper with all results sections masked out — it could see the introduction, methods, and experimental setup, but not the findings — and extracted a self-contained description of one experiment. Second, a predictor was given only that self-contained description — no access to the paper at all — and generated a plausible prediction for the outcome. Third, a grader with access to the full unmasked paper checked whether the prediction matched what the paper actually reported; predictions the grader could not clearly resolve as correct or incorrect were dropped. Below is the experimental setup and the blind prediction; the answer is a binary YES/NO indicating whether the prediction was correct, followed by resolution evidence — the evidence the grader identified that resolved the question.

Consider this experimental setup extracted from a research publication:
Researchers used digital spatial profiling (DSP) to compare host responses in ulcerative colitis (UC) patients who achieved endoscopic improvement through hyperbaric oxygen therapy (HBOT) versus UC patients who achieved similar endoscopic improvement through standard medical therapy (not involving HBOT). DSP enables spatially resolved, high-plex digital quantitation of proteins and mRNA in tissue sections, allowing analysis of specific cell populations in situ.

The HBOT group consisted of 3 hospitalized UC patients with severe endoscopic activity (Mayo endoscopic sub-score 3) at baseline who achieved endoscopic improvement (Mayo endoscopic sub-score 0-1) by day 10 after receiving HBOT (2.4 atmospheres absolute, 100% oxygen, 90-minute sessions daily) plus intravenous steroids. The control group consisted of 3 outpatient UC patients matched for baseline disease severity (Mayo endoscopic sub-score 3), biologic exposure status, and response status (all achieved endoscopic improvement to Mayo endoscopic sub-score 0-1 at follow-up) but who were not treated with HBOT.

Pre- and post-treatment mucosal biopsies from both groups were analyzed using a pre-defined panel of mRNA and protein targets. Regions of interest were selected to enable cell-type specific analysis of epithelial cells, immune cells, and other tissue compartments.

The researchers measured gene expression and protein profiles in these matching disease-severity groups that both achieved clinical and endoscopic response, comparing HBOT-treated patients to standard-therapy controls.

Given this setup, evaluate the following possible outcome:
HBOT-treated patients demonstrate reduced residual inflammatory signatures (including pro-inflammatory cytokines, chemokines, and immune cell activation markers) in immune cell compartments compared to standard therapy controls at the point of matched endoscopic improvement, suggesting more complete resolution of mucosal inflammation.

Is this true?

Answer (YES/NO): NO